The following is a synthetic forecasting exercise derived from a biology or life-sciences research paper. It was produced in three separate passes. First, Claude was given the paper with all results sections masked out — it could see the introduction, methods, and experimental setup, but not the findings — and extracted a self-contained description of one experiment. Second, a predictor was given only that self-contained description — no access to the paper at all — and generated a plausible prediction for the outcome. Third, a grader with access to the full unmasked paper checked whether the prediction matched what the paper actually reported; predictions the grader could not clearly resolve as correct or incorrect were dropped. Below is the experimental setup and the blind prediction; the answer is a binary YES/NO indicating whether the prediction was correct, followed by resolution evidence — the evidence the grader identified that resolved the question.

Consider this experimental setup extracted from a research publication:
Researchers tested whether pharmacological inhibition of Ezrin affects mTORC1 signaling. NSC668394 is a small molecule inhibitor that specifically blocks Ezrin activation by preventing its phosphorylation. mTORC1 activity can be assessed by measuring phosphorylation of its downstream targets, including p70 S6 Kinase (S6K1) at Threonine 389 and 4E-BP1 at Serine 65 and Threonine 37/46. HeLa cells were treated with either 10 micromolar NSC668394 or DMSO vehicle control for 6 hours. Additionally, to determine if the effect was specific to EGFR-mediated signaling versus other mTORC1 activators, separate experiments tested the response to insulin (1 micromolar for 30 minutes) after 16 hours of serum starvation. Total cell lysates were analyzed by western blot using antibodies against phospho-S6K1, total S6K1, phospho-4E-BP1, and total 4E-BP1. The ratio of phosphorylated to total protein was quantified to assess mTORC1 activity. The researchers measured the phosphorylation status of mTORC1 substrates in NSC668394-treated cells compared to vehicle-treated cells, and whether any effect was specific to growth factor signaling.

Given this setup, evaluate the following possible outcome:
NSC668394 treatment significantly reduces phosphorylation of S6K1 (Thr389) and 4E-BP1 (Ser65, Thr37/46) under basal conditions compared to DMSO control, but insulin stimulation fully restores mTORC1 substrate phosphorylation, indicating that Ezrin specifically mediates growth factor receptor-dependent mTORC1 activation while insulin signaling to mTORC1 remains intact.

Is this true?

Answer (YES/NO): NO